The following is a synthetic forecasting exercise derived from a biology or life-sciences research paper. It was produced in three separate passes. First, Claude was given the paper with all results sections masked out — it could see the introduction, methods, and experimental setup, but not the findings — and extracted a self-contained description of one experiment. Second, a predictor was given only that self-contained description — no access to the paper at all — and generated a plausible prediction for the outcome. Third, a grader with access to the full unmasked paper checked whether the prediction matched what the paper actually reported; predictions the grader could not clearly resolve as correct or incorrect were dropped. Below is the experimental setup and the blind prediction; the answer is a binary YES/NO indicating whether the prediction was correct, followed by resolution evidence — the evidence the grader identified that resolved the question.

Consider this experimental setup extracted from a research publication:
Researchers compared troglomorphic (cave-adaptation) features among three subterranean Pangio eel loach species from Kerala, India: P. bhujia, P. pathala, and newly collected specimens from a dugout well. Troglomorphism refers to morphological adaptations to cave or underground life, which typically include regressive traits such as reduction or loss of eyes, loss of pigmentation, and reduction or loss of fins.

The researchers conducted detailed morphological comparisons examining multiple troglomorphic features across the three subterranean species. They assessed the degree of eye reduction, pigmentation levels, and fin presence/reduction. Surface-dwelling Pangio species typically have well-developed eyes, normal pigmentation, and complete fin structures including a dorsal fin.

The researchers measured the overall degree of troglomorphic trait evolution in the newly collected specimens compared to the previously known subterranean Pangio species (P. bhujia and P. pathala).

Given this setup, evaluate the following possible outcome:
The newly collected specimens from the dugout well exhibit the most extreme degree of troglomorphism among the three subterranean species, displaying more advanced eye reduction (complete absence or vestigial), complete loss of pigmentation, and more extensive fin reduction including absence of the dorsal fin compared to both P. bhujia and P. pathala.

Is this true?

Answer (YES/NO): NO